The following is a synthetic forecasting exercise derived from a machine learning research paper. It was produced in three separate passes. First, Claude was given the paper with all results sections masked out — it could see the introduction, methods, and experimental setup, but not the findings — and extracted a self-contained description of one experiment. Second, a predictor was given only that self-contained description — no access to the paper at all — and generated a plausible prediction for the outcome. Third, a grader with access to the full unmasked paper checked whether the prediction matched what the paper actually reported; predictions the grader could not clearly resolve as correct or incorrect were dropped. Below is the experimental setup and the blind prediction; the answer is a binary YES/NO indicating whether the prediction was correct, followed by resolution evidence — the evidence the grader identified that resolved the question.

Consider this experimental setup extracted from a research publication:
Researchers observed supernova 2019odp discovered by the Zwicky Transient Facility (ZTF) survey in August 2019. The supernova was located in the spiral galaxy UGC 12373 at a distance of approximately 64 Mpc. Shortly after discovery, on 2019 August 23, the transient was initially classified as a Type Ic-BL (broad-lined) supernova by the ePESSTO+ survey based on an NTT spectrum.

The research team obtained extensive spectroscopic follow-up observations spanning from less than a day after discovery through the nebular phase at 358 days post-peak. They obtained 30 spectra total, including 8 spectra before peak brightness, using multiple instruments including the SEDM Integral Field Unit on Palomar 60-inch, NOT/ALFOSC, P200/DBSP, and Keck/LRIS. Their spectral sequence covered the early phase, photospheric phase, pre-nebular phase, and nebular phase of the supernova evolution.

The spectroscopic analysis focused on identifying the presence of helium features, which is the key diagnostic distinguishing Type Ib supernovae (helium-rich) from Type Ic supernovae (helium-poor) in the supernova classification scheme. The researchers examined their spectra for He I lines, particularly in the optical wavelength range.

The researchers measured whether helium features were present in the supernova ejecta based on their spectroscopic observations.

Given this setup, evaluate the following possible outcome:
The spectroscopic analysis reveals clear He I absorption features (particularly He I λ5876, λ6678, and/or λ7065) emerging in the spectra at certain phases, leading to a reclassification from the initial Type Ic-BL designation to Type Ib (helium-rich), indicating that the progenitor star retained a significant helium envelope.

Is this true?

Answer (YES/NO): YES